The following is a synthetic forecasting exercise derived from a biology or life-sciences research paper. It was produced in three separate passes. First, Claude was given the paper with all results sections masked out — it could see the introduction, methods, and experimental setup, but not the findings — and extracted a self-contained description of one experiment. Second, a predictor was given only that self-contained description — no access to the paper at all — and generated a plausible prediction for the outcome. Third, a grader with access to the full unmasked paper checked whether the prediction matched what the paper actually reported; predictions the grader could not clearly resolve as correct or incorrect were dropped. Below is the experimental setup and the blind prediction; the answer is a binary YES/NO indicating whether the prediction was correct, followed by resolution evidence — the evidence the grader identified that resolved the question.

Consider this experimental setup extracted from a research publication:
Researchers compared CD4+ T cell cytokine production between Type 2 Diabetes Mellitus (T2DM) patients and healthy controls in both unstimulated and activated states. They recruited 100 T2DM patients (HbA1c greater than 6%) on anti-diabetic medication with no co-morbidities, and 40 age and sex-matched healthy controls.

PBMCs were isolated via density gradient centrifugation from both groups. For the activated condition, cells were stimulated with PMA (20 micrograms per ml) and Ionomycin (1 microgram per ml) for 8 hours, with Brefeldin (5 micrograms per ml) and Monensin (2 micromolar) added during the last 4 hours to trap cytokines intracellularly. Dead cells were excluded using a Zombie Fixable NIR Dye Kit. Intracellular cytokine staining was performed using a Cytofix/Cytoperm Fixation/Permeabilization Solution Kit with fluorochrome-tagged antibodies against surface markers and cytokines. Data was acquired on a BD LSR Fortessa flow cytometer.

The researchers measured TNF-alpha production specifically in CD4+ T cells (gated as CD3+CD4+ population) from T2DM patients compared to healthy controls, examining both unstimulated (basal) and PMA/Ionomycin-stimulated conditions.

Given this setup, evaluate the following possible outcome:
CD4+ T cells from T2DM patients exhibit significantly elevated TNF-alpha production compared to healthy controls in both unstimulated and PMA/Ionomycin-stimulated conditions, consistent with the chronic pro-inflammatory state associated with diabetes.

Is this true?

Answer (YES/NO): YES